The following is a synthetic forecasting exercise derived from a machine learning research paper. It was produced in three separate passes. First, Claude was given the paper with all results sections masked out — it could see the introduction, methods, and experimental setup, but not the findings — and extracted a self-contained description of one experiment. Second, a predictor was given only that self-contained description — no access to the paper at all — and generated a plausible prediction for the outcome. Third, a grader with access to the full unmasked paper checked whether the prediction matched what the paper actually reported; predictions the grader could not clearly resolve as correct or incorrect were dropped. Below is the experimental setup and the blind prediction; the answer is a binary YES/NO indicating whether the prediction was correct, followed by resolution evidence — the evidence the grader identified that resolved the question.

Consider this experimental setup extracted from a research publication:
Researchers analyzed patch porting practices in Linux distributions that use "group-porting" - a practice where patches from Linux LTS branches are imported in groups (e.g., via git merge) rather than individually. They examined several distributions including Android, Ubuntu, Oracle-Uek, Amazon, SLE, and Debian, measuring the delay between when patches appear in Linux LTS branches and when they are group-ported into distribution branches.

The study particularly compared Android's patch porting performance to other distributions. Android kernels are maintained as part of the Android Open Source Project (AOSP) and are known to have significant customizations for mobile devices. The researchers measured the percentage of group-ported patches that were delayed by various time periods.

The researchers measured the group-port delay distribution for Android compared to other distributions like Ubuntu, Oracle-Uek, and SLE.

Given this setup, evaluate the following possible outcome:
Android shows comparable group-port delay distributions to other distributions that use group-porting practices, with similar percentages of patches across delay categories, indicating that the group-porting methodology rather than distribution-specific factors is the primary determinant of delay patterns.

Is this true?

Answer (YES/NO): NO